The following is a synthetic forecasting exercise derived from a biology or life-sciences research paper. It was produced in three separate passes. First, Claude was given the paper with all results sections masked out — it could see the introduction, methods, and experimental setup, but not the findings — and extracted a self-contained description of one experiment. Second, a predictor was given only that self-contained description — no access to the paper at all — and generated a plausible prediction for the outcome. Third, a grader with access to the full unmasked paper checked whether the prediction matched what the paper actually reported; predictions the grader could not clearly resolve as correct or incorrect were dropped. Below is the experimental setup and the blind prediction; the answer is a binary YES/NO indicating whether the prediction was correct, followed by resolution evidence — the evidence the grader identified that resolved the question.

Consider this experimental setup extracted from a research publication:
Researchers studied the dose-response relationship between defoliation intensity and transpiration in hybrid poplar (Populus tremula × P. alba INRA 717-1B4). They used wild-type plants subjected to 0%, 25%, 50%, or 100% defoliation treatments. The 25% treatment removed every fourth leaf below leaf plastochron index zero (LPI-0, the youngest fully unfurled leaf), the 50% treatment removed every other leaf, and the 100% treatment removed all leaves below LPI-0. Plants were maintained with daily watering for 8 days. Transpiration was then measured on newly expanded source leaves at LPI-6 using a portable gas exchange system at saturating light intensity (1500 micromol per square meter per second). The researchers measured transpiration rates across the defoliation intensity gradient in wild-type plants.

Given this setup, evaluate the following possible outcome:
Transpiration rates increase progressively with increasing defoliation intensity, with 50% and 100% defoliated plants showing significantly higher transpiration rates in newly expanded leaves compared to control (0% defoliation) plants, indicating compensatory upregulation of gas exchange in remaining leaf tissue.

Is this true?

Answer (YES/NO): NO